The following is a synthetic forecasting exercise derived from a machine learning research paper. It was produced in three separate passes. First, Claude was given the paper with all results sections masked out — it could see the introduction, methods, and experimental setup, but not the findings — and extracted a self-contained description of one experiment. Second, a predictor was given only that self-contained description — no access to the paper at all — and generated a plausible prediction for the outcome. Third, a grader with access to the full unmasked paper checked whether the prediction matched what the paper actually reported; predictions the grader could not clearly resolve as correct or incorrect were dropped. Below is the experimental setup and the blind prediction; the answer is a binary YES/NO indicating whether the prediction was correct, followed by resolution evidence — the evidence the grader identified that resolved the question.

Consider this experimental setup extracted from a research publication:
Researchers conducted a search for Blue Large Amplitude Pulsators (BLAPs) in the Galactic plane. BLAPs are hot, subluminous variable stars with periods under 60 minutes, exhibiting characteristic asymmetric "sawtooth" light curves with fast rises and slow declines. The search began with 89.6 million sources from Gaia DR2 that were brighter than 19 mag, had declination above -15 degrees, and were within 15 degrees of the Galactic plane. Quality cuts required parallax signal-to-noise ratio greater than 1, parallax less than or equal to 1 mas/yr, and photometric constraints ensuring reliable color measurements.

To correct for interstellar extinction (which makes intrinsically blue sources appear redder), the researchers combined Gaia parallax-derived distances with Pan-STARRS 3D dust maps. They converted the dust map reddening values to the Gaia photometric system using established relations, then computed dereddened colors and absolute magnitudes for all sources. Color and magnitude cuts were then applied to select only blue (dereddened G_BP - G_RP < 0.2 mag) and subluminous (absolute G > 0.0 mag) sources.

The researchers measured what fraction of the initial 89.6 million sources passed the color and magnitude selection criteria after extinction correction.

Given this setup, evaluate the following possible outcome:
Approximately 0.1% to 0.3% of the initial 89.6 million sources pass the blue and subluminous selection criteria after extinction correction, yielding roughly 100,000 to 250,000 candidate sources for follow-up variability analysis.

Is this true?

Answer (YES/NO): NO